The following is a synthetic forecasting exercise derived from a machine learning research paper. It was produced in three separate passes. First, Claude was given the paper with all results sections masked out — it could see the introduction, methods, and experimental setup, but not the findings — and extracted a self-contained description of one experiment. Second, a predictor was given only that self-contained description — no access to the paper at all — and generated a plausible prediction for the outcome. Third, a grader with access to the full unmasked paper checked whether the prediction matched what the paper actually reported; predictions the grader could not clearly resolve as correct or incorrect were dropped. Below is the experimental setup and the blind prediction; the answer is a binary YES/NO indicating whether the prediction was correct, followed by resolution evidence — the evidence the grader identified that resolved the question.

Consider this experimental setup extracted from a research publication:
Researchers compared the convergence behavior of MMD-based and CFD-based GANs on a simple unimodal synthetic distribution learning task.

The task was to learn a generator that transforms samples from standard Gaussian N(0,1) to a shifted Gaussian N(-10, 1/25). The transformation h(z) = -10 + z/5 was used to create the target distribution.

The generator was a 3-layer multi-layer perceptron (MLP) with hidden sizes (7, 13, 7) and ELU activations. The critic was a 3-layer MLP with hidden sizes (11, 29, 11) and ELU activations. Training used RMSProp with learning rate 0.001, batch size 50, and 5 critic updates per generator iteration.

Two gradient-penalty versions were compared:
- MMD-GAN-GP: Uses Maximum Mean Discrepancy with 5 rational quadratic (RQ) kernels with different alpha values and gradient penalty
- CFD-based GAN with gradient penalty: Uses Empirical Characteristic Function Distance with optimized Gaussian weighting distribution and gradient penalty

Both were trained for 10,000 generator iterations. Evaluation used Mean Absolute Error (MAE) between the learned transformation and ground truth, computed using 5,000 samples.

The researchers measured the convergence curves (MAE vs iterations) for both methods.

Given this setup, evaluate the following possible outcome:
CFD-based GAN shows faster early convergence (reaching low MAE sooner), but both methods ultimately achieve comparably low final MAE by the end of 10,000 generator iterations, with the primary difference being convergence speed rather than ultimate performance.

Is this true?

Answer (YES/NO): NO